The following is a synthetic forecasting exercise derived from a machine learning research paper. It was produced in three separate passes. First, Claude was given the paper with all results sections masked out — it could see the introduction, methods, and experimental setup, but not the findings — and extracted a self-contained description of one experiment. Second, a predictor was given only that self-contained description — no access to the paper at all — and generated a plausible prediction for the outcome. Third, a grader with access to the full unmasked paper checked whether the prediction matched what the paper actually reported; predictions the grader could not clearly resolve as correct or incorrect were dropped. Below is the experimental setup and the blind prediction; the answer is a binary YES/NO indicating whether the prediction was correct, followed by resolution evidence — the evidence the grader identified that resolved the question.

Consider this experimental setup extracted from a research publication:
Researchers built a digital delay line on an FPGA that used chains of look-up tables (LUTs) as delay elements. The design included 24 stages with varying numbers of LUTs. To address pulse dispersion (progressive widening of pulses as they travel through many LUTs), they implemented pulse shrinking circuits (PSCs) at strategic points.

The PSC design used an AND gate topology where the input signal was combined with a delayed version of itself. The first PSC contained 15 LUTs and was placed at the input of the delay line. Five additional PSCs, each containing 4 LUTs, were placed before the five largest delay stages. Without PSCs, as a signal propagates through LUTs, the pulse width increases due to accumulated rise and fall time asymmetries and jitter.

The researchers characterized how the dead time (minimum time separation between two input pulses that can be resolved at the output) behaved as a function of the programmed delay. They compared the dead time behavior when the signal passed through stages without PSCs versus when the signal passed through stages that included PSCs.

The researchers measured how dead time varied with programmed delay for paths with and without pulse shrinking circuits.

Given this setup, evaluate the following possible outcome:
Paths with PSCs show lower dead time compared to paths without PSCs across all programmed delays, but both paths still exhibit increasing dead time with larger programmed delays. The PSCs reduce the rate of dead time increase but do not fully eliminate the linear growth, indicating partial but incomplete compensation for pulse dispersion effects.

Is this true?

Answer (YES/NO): NO